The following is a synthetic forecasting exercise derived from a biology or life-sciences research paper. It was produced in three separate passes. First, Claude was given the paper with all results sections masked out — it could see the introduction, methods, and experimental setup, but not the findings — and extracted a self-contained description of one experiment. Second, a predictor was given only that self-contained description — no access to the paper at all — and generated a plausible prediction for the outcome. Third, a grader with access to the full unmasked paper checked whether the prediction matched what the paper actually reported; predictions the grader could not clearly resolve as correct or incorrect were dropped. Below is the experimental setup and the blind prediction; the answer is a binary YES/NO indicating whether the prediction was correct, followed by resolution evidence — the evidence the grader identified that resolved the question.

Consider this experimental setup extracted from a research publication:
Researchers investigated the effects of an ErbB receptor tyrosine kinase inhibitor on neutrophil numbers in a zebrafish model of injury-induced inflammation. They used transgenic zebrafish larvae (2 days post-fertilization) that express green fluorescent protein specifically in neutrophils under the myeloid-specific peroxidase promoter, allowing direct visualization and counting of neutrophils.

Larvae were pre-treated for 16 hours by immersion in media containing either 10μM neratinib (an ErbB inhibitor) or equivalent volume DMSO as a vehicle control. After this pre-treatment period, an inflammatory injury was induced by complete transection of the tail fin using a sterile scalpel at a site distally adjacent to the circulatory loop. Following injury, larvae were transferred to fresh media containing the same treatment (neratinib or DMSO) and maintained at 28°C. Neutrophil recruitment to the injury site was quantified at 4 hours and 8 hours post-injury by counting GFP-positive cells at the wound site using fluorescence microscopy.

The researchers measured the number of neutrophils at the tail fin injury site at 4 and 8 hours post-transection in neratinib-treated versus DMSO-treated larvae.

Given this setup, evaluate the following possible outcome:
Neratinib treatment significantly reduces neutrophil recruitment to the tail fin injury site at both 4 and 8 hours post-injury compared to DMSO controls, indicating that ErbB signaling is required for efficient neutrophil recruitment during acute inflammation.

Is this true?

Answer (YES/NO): YES